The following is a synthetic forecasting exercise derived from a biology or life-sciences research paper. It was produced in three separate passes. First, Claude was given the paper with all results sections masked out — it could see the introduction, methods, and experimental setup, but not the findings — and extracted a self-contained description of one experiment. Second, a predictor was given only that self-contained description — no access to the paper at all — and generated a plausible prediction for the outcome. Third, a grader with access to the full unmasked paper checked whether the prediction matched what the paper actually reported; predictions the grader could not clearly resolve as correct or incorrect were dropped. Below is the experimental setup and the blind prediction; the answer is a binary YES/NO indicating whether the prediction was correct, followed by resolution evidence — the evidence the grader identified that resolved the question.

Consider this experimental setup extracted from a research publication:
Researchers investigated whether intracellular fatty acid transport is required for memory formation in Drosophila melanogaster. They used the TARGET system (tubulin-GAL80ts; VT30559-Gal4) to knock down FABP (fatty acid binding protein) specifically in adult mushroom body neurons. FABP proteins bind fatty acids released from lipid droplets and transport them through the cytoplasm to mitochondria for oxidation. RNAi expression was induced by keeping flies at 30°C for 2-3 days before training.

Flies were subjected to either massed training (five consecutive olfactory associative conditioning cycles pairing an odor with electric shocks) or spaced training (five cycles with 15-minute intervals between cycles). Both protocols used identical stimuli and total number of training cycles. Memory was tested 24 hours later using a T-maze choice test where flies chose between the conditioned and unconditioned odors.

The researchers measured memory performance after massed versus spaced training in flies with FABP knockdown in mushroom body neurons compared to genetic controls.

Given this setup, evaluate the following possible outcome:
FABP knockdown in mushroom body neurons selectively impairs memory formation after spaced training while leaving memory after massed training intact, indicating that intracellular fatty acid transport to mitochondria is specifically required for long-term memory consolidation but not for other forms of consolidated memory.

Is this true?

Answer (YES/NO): NO